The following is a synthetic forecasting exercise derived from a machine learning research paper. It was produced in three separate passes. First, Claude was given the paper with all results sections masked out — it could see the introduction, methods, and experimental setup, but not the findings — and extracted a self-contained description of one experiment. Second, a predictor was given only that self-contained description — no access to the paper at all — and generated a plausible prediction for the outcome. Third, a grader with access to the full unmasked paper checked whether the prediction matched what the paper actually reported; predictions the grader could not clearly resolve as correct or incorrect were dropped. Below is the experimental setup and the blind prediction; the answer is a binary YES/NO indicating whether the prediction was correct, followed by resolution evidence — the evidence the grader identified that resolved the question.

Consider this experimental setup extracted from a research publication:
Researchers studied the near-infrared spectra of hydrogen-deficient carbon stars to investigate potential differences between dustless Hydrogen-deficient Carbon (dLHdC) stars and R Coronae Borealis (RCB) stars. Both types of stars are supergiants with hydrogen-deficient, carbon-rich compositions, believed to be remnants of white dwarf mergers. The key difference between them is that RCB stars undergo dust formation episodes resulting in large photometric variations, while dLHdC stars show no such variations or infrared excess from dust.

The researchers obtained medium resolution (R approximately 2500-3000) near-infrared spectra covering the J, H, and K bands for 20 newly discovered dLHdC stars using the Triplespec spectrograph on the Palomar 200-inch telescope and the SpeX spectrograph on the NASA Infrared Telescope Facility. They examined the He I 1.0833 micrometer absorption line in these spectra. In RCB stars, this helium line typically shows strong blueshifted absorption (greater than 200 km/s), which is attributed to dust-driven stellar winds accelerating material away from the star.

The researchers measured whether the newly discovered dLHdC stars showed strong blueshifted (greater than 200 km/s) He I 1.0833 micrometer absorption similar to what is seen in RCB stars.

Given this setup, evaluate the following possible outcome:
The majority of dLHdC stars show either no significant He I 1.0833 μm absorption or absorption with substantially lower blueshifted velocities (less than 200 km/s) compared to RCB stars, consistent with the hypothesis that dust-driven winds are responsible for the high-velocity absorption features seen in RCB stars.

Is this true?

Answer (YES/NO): YES